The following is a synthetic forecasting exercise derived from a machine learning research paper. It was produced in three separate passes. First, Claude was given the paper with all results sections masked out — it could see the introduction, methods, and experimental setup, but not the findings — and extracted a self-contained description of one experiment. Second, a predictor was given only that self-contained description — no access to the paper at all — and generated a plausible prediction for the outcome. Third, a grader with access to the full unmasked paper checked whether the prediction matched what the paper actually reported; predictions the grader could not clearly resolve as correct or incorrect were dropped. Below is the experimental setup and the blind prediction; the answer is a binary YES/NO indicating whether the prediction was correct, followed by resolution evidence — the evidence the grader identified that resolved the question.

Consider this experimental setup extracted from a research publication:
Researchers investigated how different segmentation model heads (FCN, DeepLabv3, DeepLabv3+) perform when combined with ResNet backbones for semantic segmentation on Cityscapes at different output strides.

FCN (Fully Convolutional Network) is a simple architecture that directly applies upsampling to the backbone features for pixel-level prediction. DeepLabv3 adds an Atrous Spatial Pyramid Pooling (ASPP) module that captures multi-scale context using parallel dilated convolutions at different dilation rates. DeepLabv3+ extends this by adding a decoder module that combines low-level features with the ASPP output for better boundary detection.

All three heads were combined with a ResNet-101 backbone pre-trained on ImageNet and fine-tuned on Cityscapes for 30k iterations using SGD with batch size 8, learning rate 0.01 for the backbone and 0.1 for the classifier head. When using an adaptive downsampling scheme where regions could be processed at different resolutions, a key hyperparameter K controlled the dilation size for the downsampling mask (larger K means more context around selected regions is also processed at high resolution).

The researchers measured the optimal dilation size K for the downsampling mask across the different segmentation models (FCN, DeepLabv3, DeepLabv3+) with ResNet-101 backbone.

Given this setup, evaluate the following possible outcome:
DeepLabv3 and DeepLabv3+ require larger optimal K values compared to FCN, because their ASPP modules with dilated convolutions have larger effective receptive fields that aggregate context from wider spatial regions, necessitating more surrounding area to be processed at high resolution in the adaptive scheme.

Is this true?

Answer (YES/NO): NO